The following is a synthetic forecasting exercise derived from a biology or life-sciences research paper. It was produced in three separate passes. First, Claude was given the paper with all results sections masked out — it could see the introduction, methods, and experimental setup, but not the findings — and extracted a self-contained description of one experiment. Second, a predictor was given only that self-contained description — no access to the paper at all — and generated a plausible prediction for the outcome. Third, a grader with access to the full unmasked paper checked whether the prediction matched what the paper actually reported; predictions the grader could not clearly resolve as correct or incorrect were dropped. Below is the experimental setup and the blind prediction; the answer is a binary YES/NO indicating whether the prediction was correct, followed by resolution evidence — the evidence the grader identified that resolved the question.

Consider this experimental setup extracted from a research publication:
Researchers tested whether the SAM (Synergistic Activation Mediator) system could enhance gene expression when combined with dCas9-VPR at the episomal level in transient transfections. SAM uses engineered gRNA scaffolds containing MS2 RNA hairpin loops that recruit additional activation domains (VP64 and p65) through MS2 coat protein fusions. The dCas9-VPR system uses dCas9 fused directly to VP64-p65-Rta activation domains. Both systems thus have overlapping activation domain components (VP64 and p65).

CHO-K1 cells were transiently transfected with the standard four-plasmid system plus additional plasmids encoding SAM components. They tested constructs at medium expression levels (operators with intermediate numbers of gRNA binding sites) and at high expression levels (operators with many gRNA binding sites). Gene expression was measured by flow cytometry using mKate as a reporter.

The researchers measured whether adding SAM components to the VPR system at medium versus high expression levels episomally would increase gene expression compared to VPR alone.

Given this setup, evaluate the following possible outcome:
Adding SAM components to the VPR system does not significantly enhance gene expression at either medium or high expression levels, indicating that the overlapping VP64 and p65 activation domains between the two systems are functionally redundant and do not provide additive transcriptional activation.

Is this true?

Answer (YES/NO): NO